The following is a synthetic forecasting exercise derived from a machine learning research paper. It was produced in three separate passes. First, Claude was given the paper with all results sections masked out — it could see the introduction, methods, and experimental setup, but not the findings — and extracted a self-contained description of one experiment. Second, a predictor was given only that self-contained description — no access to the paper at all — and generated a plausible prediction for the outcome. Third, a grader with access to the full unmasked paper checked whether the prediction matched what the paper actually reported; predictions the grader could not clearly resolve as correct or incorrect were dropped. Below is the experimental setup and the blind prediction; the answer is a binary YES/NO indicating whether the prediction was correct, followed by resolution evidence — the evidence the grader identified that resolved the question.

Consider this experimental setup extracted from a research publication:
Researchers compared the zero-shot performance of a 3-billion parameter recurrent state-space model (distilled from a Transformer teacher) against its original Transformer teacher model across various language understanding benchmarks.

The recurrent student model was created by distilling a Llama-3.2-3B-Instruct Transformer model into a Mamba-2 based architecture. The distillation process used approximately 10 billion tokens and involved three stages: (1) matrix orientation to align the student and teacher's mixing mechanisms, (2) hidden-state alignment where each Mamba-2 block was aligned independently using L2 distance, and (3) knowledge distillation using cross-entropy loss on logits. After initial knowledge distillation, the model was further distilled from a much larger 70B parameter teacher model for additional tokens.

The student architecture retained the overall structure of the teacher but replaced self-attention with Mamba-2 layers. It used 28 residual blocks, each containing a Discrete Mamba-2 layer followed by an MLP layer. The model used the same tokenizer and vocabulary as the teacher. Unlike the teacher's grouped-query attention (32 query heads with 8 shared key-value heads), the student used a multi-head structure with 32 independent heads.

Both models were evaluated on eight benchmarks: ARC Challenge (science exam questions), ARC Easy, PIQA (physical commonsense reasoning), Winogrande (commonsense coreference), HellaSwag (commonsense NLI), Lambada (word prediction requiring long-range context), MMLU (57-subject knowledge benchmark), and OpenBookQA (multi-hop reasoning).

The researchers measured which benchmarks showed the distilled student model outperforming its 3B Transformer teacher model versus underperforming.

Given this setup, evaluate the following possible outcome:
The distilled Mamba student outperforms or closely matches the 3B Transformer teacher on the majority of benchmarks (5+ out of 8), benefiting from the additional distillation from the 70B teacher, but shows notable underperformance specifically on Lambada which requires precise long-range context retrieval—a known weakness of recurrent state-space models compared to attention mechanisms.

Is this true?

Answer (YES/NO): NO